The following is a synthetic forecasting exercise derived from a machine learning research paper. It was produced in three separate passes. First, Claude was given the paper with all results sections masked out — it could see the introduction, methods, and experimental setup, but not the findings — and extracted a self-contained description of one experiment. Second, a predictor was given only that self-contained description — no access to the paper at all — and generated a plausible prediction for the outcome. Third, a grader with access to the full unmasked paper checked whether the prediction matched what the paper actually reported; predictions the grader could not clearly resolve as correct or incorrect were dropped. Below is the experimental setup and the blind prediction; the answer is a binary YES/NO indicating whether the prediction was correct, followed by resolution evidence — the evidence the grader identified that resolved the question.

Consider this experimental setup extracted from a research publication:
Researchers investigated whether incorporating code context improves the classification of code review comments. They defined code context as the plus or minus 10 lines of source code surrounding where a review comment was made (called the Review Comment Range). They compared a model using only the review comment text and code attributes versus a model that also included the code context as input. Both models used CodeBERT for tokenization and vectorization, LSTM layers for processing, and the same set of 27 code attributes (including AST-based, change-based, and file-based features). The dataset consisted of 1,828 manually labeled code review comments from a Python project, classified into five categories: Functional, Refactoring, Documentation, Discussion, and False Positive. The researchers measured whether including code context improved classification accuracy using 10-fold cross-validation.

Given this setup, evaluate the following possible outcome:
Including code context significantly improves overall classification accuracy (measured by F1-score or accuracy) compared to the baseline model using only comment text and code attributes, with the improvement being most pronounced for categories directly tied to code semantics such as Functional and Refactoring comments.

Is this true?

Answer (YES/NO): NO